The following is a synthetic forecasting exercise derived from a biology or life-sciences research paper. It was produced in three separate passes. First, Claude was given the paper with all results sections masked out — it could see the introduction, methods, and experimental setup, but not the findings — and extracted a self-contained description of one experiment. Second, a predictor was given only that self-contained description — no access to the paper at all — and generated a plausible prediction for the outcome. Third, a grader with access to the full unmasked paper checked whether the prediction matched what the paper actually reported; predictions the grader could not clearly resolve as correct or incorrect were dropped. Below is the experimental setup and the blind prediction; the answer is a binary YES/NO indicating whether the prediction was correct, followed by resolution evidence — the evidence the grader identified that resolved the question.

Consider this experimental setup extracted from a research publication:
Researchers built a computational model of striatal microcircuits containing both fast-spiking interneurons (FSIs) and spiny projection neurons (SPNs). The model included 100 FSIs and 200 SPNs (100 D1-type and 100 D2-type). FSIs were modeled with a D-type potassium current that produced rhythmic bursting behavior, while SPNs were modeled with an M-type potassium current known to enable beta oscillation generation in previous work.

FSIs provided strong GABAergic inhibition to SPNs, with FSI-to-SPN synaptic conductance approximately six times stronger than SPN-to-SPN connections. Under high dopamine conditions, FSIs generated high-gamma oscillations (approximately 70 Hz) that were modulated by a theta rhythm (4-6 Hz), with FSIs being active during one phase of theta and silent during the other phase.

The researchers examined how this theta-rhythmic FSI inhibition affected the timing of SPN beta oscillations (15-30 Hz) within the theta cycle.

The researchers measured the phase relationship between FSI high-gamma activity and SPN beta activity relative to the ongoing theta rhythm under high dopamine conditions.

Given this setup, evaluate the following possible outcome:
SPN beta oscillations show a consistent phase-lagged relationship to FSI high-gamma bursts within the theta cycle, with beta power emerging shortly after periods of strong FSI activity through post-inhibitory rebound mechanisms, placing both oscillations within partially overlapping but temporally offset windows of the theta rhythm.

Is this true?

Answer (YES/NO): NO